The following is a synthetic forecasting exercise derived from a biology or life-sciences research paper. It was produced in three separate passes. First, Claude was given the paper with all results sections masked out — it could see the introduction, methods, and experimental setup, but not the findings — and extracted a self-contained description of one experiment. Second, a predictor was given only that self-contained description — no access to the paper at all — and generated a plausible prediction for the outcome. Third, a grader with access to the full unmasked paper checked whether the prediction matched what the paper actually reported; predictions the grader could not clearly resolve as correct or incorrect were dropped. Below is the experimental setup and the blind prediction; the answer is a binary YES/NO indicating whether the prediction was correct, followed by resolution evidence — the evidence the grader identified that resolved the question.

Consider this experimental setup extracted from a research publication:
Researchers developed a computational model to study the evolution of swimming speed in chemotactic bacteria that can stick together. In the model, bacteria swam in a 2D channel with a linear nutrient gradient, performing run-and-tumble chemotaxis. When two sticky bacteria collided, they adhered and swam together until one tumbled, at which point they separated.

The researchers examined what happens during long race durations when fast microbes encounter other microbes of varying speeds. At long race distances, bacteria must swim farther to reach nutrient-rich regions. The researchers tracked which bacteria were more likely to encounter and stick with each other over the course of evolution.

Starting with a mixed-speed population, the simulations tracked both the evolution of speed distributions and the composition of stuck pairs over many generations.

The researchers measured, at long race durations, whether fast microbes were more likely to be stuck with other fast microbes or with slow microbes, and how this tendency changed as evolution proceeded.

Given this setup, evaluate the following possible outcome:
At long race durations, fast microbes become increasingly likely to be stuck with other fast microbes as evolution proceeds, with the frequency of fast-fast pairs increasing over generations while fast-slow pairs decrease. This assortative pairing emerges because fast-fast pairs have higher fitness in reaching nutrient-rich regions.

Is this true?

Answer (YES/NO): YES